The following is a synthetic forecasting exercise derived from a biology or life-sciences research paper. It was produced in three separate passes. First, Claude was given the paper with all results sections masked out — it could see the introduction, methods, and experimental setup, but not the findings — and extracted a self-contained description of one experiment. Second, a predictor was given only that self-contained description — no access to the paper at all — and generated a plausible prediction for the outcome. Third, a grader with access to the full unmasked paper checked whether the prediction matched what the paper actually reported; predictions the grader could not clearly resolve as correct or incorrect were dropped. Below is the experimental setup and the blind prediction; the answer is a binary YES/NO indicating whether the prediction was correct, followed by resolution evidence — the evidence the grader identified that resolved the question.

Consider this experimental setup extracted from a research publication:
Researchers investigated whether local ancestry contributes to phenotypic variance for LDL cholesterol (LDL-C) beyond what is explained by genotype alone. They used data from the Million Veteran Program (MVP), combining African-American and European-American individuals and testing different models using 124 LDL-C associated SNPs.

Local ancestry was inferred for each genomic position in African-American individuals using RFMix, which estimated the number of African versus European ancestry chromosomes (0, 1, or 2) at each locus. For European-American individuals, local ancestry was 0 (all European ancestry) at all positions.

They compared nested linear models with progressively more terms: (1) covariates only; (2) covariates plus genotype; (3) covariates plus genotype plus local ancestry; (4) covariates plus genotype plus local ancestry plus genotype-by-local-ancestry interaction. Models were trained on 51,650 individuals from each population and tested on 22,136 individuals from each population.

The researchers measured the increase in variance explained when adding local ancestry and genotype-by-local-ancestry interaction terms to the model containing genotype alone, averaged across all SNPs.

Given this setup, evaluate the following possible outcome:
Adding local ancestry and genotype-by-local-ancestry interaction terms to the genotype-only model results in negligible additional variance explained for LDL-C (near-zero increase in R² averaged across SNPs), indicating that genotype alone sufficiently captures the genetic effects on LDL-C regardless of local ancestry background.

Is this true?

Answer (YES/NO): NO